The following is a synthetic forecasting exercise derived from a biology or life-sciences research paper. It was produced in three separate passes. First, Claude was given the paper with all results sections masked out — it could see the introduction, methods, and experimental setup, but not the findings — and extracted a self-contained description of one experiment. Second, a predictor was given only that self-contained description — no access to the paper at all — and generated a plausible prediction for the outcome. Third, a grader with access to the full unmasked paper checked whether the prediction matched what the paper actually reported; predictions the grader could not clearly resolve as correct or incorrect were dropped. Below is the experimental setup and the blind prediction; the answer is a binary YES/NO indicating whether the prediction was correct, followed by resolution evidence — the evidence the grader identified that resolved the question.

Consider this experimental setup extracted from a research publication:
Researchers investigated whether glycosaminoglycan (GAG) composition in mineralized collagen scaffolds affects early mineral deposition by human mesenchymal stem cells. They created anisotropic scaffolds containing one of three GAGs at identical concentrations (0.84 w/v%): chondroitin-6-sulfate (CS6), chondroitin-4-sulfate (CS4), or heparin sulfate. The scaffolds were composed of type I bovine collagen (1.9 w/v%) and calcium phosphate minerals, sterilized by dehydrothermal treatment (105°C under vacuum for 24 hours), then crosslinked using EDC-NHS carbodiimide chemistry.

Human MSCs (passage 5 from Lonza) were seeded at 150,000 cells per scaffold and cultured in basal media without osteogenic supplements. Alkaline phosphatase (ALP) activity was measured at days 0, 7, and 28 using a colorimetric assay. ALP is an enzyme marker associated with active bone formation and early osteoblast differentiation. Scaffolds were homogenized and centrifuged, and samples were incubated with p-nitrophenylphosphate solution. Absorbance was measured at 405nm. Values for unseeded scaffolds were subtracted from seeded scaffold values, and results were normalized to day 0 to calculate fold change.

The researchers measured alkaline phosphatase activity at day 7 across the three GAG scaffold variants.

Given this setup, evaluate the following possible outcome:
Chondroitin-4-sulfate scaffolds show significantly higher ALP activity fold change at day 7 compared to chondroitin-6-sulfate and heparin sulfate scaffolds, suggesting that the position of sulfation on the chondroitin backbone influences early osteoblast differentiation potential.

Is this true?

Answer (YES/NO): NO